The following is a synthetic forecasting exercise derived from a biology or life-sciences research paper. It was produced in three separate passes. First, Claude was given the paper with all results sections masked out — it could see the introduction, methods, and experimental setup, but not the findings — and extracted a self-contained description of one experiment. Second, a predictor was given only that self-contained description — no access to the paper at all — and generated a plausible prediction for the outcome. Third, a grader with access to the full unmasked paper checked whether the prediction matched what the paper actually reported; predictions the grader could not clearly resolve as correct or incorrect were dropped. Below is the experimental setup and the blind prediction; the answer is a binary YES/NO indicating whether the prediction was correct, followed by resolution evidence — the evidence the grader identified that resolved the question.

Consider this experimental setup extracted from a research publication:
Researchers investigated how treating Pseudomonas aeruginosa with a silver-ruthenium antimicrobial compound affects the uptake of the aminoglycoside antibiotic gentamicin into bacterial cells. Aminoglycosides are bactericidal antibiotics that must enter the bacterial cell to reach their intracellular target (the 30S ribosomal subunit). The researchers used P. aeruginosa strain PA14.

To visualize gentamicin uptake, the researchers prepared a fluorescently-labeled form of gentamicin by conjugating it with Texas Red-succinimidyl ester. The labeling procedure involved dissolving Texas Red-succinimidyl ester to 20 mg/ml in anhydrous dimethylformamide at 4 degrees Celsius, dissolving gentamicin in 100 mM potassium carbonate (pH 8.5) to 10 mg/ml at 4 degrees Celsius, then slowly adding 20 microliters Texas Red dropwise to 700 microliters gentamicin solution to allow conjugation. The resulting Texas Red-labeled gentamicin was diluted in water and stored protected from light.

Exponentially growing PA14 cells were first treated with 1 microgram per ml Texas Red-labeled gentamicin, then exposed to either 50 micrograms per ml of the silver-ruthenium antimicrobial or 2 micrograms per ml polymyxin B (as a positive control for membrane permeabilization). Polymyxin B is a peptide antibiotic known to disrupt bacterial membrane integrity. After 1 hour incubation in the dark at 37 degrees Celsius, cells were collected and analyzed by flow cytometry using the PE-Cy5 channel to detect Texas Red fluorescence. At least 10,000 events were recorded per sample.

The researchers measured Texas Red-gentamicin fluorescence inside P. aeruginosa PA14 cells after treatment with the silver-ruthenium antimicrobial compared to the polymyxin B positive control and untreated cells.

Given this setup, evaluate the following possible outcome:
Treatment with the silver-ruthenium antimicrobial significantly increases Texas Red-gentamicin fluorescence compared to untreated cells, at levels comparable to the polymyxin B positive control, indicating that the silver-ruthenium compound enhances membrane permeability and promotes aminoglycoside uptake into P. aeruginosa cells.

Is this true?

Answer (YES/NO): YES